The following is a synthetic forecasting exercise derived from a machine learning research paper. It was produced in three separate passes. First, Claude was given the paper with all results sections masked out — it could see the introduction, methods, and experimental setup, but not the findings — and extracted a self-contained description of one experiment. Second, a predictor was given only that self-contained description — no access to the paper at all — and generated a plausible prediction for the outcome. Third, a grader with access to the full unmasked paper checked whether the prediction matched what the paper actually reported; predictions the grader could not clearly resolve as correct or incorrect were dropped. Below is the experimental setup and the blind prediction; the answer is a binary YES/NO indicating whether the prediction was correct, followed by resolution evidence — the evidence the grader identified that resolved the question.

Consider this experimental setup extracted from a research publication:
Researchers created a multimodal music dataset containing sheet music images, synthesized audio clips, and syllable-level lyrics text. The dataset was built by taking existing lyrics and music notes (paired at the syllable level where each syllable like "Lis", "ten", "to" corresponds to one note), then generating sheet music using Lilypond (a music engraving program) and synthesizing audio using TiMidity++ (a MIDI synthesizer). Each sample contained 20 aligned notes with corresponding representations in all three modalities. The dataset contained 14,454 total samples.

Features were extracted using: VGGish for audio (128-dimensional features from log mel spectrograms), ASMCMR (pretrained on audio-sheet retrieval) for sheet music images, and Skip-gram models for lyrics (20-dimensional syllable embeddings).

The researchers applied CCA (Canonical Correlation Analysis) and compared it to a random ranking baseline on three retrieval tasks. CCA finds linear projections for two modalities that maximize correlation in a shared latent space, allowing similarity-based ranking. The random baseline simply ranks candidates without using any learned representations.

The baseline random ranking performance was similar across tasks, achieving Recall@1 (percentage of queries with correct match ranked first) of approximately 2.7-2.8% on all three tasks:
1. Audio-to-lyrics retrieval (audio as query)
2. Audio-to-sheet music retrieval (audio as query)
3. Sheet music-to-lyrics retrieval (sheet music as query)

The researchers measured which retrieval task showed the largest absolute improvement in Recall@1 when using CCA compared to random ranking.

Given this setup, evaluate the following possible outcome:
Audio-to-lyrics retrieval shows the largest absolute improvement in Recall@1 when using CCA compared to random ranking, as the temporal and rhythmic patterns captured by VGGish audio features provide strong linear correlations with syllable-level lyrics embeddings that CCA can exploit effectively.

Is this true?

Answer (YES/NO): YES